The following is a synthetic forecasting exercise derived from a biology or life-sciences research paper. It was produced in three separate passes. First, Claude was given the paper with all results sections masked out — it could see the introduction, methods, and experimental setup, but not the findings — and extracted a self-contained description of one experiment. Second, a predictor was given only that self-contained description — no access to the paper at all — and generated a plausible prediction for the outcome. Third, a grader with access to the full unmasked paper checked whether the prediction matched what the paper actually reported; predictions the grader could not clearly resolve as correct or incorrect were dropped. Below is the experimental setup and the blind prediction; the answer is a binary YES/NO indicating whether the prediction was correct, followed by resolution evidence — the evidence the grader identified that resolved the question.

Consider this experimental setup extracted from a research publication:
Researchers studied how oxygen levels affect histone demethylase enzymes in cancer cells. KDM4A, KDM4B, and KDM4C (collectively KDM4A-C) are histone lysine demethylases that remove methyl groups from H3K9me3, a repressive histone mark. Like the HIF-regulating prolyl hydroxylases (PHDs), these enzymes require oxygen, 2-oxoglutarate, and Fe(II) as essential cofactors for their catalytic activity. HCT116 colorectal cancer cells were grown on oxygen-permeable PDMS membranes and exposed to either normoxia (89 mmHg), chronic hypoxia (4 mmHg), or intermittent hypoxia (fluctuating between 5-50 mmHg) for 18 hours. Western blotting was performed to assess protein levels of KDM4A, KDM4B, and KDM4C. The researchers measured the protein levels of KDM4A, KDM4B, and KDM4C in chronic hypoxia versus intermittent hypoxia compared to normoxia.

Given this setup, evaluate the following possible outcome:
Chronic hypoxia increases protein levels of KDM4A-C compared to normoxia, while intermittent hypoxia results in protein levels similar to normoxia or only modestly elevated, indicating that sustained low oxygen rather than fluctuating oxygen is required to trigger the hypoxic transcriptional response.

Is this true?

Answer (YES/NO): NO